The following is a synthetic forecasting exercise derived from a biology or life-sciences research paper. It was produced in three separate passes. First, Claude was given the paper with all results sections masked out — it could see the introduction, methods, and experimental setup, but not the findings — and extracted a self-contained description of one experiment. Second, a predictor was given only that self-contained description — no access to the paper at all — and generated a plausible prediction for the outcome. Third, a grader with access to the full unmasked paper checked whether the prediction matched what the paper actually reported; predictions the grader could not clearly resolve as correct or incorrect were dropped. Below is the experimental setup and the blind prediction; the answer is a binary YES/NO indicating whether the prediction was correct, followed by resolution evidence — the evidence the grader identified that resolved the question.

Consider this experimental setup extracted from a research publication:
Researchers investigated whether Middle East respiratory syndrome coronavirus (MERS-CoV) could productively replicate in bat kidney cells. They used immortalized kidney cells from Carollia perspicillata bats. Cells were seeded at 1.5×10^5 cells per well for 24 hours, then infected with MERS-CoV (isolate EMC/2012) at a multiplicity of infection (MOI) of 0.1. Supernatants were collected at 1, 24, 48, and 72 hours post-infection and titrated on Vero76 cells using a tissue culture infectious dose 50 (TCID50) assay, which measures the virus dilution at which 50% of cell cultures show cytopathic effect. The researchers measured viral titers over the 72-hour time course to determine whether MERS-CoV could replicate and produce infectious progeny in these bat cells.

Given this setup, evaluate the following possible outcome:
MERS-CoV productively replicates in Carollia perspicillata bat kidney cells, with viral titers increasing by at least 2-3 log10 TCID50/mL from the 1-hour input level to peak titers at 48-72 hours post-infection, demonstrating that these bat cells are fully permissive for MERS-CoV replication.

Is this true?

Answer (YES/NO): NO